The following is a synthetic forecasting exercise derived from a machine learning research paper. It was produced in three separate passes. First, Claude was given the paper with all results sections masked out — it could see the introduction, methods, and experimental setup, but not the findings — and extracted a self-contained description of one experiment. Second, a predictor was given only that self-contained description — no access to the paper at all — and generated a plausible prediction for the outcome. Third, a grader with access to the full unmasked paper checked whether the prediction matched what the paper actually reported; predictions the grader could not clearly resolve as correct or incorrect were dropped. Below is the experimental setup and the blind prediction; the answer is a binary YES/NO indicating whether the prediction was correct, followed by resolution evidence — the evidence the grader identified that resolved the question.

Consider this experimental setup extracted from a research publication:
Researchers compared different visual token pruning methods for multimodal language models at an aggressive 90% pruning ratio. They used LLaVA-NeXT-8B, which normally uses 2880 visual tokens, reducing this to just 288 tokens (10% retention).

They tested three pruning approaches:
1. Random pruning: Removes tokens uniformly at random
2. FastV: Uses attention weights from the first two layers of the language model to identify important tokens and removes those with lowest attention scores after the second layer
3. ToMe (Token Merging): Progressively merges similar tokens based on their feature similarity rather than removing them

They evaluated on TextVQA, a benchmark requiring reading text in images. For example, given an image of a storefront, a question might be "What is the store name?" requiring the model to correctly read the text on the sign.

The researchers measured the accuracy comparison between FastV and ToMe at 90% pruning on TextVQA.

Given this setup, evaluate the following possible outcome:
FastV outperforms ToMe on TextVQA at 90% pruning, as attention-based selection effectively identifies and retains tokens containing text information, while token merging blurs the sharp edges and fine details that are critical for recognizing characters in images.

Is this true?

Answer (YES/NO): YES